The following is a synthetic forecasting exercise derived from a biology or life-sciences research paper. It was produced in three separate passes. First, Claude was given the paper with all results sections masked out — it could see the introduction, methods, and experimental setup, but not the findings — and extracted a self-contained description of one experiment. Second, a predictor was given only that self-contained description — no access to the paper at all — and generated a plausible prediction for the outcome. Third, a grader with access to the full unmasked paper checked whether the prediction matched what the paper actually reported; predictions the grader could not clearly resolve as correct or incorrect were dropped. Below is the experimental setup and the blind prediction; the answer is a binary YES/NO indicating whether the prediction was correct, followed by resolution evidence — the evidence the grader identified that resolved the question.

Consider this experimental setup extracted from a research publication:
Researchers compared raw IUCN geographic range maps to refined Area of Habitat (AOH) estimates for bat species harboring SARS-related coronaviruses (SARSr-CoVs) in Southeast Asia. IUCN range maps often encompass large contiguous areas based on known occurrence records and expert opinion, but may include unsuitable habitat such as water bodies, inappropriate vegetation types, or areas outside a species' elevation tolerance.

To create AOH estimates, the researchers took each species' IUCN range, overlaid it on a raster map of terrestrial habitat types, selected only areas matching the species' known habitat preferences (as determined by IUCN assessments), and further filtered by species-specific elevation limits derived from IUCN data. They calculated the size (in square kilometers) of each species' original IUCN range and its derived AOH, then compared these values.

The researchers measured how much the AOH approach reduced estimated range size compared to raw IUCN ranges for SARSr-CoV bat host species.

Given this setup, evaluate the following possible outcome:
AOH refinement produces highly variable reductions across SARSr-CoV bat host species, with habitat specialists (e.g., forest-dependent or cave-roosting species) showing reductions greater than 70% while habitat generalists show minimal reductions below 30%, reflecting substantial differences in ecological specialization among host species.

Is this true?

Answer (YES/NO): NO